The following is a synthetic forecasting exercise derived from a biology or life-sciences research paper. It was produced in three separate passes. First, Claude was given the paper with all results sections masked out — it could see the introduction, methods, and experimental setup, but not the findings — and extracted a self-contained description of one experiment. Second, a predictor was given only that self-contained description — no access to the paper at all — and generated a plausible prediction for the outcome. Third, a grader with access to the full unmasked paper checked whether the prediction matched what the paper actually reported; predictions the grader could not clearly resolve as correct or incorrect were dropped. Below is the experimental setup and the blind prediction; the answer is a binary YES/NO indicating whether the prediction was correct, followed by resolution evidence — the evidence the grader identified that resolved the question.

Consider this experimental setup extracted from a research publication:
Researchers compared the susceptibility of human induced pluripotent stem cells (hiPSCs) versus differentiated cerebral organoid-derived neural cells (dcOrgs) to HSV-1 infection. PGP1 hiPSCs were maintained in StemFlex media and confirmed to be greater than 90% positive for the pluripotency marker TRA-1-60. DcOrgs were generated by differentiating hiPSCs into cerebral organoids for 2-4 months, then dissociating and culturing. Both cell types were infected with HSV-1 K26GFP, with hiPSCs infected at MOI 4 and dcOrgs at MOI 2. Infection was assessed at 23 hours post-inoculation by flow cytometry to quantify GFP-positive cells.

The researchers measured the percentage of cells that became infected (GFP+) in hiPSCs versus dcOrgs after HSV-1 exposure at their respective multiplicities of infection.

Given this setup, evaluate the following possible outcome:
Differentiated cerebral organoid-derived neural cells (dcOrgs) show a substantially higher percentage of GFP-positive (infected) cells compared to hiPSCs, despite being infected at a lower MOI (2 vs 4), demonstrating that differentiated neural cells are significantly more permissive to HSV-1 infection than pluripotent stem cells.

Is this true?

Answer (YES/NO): YES